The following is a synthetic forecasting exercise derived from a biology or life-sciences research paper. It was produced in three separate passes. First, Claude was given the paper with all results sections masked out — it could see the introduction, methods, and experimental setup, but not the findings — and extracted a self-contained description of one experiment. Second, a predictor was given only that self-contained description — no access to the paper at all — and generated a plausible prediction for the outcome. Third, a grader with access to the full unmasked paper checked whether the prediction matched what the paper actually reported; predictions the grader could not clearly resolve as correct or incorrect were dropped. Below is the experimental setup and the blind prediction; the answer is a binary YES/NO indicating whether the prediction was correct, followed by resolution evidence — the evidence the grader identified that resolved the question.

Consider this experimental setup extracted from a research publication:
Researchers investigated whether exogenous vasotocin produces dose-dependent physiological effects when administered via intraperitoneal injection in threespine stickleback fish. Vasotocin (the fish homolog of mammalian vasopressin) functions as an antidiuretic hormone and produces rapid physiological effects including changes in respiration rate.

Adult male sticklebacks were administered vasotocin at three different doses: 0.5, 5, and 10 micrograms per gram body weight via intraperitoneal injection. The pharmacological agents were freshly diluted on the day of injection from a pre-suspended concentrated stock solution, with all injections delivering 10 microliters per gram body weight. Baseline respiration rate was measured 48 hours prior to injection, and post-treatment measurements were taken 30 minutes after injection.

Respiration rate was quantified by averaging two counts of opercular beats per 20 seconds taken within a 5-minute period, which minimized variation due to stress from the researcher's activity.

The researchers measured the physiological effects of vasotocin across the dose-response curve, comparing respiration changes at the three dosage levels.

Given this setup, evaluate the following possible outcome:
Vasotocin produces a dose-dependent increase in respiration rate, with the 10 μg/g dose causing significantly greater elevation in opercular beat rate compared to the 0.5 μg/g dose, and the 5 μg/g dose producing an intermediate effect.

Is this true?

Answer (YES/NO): NO